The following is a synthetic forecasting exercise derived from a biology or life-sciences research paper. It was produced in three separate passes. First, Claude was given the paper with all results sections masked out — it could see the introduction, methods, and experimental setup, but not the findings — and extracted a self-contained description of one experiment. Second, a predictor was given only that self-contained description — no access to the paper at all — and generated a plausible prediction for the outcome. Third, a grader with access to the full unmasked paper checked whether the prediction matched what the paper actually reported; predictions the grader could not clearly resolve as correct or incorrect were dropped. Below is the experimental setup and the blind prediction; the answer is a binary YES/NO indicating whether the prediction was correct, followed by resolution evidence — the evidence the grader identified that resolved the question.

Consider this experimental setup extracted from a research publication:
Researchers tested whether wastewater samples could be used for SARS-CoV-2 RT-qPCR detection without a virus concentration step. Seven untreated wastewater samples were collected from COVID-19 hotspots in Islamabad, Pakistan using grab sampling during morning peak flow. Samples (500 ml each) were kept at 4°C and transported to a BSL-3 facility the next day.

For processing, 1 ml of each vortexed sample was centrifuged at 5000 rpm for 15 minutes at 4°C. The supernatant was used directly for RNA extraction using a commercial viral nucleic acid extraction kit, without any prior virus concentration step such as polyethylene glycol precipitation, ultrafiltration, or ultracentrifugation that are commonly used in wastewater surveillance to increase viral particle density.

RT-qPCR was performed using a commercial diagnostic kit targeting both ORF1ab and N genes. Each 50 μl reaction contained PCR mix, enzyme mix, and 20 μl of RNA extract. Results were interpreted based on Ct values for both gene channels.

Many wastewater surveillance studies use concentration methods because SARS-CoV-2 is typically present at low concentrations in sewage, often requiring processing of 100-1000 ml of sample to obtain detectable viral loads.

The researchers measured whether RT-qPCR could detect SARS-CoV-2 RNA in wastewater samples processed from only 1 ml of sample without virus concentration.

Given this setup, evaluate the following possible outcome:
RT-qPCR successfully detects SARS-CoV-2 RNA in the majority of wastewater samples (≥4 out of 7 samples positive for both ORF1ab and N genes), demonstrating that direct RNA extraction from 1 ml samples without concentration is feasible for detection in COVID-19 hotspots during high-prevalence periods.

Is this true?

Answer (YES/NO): NO